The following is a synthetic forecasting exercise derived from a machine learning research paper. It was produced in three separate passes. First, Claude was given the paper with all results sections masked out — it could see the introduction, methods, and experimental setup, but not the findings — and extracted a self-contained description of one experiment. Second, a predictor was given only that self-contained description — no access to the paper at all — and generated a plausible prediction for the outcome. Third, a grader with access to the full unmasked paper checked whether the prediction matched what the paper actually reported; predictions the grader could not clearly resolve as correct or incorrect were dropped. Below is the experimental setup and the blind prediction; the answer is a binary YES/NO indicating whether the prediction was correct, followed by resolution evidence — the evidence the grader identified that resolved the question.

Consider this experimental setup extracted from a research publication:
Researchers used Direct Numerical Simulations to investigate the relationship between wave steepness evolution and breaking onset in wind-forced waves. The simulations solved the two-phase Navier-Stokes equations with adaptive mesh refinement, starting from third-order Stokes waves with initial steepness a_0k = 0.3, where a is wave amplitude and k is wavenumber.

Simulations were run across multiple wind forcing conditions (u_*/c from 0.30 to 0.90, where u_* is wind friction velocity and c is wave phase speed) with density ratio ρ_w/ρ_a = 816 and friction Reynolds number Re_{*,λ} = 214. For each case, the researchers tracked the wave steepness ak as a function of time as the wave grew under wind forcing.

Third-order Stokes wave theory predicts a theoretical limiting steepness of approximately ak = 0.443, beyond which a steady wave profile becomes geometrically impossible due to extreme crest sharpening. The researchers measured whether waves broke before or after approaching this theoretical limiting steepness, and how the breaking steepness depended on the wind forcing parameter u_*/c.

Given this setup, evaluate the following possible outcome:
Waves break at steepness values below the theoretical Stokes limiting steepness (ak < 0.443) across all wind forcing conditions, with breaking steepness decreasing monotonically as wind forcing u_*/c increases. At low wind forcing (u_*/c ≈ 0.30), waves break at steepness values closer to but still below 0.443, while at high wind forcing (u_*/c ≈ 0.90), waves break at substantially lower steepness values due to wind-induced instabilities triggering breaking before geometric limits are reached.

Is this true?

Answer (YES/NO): NO